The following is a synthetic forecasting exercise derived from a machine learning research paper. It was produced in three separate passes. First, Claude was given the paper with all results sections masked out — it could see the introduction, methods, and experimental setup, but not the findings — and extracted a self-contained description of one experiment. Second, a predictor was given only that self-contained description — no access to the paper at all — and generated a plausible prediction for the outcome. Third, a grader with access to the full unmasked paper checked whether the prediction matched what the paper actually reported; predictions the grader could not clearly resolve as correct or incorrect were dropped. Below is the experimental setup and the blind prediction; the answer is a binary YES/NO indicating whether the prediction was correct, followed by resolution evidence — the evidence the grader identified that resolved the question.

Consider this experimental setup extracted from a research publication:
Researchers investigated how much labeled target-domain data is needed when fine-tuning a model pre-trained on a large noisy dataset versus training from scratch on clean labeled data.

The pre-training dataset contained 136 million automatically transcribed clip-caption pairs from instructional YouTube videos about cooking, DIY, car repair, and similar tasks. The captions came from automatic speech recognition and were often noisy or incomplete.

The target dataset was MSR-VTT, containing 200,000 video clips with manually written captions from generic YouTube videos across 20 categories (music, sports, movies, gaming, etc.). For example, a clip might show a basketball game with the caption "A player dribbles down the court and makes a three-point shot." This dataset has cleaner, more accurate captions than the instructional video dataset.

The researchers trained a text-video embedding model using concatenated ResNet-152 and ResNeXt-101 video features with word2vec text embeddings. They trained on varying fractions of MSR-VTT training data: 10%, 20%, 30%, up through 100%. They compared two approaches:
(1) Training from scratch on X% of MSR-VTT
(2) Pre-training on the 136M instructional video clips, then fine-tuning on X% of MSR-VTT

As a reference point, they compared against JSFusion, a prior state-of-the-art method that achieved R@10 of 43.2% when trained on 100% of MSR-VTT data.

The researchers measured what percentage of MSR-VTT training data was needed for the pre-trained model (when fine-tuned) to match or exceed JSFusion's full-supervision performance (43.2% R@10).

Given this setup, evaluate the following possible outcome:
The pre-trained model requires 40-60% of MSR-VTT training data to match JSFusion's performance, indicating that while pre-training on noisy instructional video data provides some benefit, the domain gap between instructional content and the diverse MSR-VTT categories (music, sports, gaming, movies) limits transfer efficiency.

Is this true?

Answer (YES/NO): NO